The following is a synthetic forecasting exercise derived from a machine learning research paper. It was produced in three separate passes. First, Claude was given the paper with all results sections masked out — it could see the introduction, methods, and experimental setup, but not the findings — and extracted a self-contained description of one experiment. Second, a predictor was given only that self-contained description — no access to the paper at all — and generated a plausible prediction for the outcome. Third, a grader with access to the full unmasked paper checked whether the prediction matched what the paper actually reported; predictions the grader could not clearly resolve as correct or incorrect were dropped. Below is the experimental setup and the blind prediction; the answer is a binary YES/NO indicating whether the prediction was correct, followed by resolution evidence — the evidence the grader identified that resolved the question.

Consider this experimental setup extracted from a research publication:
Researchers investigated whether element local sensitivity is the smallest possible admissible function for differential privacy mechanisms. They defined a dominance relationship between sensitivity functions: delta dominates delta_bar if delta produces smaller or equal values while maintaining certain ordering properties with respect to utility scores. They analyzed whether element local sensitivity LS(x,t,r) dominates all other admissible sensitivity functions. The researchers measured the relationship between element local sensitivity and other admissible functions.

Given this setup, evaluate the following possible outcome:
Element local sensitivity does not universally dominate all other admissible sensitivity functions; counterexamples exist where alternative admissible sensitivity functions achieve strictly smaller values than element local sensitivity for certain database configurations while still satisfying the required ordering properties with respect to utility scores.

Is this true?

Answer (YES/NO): NO